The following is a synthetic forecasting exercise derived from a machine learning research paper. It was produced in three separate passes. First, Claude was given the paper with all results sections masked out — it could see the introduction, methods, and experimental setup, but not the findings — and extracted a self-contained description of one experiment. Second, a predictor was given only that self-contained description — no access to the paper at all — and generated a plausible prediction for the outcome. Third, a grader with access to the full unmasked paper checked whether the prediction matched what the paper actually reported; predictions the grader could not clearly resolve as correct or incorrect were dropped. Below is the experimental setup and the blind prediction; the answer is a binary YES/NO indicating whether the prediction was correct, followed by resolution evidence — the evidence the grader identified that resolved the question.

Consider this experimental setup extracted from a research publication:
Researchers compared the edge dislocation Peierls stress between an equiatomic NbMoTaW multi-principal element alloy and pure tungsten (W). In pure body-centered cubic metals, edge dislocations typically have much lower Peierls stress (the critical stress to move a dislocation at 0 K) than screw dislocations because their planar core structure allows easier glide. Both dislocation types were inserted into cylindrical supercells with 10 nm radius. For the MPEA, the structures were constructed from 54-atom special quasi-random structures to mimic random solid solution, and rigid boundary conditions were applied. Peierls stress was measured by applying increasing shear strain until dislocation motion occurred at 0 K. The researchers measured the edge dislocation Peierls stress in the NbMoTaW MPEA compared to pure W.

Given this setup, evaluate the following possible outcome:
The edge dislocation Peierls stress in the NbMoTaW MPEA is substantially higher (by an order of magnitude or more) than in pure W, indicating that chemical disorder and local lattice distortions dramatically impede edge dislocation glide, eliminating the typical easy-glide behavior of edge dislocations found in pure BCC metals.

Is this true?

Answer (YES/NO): NO